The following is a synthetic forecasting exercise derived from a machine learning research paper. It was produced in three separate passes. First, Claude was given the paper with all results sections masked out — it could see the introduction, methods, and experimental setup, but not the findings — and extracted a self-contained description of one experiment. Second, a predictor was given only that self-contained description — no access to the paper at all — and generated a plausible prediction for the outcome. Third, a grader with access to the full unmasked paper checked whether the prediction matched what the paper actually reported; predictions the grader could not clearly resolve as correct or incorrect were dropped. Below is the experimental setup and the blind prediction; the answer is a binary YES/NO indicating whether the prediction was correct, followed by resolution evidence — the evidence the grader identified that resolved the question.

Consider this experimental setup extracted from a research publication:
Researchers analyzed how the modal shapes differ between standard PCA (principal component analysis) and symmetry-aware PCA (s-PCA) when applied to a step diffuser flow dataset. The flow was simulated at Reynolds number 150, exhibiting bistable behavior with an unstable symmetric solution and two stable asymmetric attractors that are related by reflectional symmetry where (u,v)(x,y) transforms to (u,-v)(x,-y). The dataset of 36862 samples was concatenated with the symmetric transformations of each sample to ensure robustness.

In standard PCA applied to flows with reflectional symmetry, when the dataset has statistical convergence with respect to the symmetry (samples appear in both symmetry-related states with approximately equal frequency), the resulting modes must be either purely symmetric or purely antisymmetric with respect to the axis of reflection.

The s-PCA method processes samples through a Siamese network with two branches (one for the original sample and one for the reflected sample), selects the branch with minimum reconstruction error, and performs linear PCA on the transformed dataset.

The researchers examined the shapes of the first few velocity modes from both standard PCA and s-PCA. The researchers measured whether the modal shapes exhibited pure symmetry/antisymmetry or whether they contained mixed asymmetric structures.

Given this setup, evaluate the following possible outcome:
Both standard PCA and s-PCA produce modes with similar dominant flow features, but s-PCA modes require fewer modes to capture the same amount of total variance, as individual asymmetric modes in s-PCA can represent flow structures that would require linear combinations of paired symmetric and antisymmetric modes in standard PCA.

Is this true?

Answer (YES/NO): YES